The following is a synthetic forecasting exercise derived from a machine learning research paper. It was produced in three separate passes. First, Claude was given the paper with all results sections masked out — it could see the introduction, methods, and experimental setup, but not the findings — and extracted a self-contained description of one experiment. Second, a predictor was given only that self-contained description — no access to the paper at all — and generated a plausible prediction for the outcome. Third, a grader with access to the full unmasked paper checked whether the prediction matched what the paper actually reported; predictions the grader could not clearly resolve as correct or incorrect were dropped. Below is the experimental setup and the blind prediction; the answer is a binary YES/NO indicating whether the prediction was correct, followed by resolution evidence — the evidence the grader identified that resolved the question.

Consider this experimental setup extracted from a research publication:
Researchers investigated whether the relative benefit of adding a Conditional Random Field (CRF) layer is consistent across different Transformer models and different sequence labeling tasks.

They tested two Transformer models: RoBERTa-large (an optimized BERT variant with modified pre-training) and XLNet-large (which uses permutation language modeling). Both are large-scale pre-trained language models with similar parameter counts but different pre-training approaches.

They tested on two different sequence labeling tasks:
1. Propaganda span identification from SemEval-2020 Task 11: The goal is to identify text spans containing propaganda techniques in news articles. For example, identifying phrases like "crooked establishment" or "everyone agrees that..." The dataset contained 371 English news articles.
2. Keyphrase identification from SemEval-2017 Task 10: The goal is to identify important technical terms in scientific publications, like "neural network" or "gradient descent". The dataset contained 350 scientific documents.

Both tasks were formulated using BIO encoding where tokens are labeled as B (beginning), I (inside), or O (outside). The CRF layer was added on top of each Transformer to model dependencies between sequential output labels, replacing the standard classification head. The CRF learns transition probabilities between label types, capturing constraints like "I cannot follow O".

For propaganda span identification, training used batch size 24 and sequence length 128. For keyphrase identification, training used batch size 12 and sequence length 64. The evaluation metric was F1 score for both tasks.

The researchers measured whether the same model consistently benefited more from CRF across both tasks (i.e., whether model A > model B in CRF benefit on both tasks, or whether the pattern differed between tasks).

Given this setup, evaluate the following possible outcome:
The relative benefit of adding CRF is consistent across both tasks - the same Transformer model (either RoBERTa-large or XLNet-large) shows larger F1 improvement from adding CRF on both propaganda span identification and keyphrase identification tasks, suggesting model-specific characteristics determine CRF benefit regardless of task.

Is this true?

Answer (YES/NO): NO